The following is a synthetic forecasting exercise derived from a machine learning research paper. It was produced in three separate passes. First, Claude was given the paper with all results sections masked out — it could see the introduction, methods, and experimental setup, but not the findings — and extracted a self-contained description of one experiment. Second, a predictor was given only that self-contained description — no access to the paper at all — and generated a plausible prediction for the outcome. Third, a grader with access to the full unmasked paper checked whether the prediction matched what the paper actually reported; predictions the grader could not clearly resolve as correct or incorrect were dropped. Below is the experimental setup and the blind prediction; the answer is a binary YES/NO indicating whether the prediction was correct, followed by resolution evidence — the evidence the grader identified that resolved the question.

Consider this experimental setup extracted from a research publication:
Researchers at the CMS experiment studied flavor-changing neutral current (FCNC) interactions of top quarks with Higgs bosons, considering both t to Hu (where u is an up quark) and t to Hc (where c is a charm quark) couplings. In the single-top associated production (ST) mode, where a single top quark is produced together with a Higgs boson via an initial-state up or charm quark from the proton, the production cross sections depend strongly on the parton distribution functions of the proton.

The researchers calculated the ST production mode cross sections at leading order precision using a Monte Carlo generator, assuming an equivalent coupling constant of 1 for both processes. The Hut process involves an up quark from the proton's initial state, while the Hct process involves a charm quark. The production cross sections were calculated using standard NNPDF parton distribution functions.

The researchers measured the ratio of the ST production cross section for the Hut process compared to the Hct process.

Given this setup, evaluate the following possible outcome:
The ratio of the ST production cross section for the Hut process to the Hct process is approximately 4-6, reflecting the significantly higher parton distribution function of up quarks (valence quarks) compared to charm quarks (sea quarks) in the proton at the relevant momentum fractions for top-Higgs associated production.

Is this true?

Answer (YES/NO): NO